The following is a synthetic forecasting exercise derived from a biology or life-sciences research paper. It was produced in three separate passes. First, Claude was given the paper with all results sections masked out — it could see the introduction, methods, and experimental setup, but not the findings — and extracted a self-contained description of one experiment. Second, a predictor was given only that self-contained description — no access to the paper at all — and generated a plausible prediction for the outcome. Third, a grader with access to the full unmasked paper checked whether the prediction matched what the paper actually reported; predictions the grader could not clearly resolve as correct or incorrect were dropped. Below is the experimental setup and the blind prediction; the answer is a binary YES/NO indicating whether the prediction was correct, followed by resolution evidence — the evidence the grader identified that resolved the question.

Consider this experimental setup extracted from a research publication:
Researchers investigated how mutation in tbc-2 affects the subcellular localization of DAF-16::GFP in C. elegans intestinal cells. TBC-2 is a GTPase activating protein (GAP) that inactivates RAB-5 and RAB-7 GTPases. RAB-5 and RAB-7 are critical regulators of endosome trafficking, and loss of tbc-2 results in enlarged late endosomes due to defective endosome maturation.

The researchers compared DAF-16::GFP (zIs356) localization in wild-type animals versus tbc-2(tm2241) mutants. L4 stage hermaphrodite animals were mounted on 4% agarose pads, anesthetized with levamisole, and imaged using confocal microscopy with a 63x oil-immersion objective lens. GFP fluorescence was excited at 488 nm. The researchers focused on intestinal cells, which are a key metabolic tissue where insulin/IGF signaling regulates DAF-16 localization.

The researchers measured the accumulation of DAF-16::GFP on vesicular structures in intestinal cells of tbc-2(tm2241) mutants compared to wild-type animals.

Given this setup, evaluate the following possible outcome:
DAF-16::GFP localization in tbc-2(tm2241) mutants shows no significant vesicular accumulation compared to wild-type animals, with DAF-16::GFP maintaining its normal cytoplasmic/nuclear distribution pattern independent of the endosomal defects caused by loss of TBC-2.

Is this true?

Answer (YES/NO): NO